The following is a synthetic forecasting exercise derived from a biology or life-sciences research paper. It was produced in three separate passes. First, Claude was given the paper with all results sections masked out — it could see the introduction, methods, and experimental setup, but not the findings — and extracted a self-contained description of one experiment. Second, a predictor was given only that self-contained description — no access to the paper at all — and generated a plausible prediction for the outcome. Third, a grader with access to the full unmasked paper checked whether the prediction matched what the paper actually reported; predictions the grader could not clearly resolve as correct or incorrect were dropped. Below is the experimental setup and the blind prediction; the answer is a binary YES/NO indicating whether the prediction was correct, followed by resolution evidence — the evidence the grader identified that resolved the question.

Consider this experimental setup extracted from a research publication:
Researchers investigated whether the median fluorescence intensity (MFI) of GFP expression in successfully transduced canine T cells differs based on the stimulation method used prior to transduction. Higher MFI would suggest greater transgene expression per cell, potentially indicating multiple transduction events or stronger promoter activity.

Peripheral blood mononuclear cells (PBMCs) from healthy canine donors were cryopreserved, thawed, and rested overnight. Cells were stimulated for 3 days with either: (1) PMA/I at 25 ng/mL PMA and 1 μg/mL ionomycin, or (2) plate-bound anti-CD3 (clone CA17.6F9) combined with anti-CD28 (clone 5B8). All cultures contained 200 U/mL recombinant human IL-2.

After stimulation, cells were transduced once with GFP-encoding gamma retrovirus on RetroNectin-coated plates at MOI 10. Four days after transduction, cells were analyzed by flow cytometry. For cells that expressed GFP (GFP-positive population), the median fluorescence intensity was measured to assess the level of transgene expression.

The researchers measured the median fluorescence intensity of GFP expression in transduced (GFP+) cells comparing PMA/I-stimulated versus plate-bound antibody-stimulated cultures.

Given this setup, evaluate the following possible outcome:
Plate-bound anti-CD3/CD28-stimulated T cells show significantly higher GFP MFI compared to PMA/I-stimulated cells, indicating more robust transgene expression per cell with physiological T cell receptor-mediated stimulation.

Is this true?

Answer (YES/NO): NO